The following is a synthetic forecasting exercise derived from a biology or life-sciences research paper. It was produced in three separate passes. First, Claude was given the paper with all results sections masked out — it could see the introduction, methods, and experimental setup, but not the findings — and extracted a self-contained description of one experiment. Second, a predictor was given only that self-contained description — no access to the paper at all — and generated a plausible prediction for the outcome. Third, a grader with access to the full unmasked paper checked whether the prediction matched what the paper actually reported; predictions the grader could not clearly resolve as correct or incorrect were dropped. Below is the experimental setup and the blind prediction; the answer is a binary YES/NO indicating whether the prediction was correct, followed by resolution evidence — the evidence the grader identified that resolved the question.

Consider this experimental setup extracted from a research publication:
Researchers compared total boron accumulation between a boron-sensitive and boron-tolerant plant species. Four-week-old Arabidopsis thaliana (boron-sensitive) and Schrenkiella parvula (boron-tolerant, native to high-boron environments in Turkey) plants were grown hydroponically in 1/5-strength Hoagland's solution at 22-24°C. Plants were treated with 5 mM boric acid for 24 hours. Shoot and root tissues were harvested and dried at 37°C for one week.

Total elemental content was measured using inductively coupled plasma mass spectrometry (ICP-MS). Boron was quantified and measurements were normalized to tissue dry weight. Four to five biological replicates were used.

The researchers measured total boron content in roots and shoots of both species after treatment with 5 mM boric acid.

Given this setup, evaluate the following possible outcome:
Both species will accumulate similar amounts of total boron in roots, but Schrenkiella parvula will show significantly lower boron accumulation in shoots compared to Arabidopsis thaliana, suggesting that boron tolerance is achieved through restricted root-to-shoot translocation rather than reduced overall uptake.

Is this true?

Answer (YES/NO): NO